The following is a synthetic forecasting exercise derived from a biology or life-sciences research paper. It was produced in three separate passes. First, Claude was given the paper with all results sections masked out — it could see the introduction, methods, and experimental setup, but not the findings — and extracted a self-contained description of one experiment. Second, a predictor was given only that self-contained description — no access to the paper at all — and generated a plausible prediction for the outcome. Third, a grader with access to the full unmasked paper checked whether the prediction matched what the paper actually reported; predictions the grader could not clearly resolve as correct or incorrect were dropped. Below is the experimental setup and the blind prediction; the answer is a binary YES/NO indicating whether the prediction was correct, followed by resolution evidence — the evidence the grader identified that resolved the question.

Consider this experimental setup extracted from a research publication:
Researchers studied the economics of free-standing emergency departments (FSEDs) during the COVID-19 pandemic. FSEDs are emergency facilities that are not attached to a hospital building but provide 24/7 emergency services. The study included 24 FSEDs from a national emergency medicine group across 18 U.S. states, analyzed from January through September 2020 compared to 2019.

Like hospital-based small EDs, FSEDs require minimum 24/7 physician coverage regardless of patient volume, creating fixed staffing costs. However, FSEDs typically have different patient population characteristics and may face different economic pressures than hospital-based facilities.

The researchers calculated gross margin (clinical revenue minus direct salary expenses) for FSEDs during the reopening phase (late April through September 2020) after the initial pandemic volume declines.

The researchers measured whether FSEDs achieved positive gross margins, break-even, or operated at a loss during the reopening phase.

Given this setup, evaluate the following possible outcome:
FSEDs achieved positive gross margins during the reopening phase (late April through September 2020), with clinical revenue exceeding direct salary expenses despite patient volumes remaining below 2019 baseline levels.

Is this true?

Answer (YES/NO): NO